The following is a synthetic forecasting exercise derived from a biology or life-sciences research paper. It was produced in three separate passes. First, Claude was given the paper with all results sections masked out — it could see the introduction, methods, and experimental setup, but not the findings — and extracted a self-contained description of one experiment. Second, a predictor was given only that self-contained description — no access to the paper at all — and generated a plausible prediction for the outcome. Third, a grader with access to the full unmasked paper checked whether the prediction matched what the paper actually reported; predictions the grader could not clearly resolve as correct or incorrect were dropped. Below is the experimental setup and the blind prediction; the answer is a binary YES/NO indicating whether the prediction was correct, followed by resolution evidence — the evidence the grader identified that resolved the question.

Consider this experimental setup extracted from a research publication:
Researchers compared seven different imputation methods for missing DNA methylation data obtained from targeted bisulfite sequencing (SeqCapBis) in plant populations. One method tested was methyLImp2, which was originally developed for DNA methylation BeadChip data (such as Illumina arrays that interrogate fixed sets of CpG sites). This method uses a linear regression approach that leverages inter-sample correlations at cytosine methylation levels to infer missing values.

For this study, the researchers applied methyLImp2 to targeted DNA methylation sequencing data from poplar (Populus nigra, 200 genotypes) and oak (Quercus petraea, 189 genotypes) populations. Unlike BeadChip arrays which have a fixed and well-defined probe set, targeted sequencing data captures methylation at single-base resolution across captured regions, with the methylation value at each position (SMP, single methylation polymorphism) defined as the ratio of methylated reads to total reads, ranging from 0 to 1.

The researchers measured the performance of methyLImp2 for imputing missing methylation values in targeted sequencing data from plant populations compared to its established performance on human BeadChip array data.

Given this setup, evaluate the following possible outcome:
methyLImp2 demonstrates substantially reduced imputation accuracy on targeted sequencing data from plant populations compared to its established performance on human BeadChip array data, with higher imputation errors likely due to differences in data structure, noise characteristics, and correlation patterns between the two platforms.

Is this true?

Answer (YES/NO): YES